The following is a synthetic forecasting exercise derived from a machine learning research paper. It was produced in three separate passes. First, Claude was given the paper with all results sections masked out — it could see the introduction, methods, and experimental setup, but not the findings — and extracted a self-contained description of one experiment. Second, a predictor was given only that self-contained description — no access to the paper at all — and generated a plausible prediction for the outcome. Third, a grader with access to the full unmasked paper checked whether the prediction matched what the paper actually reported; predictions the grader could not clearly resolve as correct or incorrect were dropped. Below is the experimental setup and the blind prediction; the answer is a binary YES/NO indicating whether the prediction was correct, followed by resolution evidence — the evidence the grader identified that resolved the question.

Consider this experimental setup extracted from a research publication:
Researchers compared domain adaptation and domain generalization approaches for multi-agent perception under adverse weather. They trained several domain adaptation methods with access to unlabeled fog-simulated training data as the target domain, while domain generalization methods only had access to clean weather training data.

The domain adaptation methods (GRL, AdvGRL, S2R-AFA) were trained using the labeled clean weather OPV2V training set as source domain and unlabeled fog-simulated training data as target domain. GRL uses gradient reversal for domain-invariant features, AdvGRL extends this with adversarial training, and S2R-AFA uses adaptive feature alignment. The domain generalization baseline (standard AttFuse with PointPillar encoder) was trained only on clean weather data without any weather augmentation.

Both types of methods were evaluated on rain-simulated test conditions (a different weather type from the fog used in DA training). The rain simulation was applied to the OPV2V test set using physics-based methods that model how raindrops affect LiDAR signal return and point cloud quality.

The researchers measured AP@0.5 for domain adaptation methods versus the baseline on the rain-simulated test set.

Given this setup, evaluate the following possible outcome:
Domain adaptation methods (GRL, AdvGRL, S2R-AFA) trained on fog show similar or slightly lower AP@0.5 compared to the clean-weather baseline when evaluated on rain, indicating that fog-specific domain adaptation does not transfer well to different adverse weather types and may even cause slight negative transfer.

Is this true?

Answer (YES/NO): NO